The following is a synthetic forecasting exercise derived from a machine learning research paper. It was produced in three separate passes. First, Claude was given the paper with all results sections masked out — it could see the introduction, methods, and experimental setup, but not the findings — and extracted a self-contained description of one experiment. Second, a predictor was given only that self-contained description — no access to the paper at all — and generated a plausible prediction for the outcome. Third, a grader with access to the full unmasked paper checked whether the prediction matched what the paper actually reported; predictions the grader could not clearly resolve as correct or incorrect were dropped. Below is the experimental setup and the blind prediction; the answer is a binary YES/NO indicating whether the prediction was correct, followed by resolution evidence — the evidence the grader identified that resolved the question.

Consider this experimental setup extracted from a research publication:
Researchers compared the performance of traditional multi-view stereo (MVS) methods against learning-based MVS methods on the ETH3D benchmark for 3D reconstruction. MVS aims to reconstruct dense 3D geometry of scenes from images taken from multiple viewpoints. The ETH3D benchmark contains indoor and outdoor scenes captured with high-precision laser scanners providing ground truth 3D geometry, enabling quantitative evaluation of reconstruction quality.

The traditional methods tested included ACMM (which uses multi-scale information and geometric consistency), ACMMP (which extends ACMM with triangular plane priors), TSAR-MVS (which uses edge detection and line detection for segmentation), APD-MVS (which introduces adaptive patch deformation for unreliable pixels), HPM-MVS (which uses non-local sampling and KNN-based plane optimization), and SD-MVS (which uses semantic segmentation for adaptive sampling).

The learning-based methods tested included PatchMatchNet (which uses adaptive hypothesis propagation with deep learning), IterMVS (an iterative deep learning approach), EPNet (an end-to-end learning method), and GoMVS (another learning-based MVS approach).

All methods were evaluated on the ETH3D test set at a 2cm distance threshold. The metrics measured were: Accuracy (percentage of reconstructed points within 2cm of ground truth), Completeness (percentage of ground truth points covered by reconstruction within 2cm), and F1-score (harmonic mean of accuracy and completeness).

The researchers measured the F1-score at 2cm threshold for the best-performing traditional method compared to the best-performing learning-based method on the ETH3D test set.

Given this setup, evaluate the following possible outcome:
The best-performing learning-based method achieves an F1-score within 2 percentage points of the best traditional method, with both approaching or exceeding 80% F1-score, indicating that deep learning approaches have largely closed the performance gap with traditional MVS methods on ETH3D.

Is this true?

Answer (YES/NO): NO